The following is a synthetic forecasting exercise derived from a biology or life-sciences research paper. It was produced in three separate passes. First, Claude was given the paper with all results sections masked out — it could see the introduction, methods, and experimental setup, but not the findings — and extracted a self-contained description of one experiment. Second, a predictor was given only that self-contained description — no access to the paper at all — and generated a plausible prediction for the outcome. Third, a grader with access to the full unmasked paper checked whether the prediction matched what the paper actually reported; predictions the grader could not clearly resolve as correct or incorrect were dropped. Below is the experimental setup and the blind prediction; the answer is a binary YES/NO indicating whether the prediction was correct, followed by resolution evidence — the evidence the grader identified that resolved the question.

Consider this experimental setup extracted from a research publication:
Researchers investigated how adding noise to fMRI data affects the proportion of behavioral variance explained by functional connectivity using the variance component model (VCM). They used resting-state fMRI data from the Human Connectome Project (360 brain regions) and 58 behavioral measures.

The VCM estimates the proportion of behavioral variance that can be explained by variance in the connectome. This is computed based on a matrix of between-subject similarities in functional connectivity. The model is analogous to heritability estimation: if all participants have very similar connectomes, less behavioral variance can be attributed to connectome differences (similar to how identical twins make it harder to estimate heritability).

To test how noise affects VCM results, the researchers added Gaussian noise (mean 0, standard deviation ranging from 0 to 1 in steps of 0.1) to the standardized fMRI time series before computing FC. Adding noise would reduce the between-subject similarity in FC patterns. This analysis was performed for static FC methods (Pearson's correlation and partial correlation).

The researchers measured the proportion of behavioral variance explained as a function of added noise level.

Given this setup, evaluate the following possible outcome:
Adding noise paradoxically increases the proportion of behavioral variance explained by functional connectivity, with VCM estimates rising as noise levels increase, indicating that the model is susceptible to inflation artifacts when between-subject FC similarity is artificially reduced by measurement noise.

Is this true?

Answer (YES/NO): YES